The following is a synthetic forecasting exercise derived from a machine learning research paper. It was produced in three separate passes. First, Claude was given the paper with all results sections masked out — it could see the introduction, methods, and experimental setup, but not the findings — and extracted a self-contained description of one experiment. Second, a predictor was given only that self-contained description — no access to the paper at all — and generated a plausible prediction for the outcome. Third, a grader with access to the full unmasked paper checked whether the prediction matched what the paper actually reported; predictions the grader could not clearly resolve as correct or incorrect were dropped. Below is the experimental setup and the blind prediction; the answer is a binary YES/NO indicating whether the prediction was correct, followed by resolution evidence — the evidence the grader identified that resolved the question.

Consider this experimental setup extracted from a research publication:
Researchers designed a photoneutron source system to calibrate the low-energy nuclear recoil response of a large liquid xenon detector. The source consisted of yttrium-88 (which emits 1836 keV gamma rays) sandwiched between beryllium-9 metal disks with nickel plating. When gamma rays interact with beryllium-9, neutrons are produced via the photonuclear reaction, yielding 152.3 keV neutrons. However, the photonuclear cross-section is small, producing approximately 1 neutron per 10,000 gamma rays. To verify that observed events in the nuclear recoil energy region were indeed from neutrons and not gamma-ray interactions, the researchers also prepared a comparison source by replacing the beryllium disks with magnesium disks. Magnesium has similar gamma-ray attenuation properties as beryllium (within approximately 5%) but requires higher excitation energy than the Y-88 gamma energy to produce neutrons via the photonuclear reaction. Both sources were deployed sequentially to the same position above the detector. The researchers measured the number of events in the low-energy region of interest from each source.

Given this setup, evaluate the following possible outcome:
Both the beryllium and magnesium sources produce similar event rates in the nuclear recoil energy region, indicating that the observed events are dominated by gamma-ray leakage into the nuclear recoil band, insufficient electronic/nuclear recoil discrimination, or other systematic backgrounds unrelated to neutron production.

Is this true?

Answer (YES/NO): NO